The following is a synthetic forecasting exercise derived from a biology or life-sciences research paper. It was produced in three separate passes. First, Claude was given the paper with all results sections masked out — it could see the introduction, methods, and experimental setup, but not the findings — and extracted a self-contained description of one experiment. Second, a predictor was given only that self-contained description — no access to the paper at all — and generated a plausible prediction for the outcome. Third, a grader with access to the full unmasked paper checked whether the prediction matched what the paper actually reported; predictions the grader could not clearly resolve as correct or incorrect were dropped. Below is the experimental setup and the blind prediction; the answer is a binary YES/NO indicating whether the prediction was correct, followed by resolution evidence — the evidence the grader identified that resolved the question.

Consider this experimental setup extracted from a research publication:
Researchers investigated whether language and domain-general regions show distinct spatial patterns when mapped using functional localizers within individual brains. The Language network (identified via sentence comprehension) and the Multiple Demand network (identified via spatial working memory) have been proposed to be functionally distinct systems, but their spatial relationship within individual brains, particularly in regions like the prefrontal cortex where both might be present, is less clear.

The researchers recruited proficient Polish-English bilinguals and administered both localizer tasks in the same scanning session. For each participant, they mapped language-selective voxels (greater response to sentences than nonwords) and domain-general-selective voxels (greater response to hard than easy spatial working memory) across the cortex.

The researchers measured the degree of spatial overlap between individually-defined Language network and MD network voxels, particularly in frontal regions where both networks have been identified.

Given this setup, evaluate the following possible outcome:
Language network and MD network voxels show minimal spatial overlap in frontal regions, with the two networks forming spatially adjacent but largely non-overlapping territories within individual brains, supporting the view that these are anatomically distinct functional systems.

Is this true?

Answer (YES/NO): YES